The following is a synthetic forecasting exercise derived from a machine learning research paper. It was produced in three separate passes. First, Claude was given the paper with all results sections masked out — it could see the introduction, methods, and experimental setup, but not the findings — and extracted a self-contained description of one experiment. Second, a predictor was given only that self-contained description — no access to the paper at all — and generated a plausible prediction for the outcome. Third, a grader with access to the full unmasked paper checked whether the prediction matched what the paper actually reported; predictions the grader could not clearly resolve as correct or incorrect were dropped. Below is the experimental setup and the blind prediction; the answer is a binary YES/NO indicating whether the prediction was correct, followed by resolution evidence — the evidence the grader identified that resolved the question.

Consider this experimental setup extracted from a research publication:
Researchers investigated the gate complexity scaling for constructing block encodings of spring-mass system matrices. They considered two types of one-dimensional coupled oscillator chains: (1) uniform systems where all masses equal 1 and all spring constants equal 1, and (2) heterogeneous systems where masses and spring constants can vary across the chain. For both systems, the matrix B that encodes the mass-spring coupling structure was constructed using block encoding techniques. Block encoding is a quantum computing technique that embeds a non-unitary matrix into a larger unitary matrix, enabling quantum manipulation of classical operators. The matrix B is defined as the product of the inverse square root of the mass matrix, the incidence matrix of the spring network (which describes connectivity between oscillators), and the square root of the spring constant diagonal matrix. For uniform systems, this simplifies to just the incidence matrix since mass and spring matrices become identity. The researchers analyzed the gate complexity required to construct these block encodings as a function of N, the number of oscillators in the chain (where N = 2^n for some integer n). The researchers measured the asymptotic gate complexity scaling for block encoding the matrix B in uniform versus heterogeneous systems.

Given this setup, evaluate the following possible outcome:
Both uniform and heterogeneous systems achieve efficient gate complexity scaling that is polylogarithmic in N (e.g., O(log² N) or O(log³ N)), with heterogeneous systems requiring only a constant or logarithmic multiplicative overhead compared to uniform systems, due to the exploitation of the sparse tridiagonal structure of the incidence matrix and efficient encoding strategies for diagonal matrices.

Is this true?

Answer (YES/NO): NO